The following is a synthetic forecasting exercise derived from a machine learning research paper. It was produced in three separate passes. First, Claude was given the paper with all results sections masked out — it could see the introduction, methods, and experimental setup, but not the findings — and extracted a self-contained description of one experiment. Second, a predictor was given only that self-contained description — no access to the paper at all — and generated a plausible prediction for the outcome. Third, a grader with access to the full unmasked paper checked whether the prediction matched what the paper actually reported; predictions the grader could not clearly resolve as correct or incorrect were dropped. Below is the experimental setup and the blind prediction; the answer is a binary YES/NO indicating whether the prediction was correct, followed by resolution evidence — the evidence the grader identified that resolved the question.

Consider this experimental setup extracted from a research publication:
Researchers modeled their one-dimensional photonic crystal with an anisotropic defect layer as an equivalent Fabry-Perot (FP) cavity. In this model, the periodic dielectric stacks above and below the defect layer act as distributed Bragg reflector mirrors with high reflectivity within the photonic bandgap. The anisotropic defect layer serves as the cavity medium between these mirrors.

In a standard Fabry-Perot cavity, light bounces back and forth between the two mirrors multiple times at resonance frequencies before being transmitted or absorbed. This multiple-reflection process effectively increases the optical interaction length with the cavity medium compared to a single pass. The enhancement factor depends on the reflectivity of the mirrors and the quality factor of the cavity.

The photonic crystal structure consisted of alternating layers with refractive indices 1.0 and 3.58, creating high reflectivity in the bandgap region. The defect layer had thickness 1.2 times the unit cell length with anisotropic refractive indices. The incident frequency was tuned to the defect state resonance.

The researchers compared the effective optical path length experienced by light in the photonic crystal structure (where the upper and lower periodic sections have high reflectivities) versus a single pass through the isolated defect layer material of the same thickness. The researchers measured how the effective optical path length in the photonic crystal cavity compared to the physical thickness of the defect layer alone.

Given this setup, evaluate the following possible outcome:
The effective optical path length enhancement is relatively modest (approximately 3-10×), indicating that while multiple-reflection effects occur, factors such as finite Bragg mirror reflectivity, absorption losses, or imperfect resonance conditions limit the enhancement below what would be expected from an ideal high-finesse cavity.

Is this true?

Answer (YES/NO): NO